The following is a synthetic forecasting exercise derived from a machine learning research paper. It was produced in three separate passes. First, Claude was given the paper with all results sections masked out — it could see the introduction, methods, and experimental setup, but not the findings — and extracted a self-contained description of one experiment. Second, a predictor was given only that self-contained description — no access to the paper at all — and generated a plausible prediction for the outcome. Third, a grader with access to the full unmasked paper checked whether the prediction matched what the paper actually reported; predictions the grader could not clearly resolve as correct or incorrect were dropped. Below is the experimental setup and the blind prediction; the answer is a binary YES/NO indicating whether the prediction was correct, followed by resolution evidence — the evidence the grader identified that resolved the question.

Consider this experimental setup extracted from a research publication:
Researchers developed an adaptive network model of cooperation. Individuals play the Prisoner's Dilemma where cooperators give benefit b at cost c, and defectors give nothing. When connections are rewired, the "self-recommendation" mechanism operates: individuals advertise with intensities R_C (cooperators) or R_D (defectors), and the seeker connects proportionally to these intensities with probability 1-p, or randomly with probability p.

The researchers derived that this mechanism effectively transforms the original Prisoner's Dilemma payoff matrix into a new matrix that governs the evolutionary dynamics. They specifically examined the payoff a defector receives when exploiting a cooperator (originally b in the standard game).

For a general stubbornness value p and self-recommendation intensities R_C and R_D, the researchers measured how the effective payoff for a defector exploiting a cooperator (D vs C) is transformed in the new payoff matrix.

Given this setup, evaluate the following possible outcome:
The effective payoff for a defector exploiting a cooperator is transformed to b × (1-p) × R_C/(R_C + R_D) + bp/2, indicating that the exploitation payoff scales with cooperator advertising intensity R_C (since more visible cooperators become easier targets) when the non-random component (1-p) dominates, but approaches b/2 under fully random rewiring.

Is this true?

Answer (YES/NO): NO